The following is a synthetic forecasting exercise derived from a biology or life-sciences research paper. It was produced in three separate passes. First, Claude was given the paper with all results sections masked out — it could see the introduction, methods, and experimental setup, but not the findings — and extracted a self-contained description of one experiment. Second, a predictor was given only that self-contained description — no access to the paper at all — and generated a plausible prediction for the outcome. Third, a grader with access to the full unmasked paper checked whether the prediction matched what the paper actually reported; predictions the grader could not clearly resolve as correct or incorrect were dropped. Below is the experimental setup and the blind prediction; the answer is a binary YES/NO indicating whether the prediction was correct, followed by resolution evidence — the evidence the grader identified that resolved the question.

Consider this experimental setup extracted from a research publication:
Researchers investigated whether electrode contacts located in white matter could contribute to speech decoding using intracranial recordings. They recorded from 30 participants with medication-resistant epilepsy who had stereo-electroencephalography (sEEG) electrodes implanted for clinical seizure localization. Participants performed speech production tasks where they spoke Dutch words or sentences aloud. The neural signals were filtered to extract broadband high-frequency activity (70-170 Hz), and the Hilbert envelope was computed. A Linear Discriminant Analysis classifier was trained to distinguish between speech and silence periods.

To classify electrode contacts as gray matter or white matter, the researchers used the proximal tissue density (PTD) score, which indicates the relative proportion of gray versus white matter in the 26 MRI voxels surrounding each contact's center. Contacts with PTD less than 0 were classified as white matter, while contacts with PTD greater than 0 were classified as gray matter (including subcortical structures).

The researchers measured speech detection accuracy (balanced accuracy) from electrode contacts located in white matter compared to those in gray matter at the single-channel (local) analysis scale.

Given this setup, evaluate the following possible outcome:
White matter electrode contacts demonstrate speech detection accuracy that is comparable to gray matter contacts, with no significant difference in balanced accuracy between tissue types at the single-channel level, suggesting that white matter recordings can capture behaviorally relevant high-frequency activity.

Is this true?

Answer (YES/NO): YES